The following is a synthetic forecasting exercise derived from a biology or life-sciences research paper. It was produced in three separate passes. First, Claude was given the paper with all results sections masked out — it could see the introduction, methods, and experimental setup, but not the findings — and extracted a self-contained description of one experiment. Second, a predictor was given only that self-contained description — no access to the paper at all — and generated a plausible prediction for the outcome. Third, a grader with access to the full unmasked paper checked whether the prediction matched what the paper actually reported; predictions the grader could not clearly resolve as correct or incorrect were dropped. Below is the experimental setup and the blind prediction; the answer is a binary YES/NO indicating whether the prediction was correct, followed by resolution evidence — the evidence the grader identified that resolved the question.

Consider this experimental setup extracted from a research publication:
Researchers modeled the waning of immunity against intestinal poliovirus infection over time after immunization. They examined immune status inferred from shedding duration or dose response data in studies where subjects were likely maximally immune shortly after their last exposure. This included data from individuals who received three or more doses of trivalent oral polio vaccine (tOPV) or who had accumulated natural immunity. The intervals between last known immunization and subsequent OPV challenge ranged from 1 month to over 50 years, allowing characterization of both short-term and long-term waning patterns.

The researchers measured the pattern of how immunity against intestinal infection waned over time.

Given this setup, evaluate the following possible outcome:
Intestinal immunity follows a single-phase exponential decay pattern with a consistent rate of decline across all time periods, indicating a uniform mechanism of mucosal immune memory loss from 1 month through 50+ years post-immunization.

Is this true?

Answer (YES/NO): NO